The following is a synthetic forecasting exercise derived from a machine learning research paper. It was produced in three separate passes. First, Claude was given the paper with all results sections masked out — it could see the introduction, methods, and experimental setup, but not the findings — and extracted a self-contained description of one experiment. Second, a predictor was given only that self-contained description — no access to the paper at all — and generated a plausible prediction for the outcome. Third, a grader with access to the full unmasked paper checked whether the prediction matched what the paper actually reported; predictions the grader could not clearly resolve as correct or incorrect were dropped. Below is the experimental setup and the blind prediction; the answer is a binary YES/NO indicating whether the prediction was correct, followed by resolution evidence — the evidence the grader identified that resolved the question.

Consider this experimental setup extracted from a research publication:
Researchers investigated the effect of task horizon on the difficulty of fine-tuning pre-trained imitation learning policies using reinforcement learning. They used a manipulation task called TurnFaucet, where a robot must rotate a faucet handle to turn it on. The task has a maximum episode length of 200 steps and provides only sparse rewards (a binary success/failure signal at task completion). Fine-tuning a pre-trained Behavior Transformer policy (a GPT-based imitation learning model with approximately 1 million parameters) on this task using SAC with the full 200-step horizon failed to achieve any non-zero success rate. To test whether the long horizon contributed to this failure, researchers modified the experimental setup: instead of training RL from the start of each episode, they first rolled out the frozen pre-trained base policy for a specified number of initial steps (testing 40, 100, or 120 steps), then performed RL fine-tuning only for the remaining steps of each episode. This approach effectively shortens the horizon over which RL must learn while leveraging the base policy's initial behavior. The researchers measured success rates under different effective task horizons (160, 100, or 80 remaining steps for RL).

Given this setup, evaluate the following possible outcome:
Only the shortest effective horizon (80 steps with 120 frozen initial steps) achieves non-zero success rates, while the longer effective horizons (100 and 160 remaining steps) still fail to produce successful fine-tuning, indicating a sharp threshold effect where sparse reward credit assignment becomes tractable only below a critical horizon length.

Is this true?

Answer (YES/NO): NO